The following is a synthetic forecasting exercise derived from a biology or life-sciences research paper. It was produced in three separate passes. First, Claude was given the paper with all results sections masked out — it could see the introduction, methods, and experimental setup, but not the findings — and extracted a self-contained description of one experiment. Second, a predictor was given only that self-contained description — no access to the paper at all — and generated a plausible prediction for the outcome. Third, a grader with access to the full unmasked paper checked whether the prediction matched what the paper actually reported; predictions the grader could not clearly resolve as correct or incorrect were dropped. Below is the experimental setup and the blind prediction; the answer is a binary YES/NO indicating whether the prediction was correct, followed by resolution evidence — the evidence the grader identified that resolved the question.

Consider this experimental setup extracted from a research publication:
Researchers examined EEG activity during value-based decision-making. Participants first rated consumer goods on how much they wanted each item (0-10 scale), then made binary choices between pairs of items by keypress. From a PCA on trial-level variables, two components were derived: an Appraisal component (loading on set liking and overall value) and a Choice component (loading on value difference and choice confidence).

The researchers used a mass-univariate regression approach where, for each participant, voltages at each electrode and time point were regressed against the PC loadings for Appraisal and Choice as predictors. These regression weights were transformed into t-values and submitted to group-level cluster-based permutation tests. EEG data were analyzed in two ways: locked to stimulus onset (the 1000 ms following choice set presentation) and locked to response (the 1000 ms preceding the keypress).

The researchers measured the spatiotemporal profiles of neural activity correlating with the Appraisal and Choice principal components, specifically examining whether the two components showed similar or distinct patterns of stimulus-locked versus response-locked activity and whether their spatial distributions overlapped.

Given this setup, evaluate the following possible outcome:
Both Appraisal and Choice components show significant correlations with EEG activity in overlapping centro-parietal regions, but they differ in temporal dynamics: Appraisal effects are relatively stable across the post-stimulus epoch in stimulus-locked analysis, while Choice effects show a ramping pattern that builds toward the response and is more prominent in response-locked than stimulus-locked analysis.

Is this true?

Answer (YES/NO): NO